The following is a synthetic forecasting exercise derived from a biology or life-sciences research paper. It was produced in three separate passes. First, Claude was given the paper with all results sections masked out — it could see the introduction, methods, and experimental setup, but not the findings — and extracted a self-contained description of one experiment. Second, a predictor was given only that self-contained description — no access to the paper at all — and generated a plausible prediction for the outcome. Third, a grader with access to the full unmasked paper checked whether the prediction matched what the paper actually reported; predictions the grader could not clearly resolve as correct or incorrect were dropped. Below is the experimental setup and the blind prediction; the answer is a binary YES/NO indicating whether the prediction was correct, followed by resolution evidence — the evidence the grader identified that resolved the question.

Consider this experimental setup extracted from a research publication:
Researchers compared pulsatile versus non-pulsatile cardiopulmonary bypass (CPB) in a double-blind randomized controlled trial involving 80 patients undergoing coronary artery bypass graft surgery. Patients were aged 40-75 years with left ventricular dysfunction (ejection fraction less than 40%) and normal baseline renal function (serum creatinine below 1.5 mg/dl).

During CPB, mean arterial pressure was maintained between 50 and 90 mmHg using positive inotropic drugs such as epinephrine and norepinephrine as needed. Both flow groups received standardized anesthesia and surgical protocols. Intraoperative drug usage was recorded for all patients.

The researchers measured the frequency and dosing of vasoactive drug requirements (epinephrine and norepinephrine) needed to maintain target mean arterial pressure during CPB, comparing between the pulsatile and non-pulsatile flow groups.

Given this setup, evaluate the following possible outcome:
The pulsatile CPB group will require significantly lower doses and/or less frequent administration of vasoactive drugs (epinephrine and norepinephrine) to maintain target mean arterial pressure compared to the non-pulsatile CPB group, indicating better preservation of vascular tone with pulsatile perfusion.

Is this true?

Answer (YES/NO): NO